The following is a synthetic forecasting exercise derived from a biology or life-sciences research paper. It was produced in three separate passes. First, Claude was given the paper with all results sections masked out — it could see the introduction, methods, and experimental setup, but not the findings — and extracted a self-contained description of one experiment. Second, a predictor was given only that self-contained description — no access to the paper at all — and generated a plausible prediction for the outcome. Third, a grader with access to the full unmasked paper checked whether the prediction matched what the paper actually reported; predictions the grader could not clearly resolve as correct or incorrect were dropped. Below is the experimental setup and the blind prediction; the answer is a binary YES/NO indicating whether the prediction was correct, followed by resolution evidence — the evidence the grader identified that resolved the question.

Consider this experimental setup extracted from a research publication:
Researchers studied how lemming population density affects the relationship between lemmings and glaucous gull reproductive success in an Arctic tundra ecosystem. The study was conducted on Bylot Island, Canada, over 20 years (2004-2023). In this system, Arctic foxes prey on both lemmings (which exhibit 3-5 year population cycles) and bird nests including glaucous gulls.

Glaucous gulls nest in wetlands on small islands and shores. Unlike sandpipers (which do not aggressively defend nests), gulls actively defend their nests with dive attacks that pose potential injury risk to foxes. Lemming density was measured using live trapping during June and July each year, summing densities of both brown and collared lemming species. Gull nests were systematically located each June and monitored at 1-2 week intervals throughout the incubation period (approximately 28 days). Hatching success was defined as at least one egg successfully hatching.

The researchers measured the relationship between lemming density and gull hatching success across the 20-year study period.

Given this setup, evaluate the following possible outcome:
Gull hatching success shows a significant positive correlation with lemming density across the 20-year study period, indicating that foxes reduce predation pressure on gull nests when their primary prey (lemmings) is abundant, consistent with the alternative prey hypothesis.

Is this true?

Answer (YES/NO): YES